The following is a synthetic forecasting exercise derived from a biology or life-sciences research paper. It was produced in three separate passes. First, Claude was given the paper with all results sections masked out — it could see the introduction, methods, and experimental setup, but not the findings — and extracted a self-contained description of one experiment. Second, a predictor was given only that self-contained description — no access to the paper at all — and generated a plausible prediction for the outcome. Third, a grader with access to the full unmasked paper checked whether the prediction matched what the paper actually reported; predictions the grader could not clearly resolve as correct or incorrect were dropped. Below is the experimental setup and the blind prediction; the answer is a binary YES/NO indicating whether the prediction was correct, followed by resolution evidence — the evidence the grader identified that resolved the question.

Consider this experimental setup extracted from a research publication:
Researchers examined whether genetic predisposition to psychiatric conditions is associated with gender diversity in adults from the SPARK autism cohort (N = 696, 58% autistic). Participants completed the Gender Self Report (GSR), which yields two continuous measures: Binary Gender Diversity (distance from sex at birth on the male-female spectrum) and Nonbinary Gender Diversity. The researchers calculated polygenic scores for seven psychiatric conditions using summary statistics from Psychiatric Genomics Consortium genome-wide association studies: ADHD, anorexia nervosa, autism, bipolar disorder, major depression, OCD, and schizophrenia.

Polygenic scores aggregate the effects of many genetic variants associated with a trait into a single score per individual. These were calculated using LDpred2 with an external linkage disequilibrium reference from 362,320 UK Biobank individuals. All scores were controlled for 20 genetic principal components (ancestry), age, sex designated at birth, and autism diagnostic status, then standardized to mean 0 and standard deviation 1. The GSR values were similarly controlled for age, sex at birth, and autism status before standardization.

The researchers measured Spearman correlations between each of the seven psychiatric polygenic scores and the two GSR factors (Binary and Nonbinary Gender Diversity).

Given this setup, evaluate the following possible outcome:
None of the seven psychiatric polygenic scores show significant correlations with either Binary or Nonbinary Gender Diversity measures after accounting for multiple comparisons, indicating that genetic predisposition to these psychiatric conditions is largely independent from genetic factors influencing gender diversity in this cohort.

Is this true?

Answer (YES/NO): NO